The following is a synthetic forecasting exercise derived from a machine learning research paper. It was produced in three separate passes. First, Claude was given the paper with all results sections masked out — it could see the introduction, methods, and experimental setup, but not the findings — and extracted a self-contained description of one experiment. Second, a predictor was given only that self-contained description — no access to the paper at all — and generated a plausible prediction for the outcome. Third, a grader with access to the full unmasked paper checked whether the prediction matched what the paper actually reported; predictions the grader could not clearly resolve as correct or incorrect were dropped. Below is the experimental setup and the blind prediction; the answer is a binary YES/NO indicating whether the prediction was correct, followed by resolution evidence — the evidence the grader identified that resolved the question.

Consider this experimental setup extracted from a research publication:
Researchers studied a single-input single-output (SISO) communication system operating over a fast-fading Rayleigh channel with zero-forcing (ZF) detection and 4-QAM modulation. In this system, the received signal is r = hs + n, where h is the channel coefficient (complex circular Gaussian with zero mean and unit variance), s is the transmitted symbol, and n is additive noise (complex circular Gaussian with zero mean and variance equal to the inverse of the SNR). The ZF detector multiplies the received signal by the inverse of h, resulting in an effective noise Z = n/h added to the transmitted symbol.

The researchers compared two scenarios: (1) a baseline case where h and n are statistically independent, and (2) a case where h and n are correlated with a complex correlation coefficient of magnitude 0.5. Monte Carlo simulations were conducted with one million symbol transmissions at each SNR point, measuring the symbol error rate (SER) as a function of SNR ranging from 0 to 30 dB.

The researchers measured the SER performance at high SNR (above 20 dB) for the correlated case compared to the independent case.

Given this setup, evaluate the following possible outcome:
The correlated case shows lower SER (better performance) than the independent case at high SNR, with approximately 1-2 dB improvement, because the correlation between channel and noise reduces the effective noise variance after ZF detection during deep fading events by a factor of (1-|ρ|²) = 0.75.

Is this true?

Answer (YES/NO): YES